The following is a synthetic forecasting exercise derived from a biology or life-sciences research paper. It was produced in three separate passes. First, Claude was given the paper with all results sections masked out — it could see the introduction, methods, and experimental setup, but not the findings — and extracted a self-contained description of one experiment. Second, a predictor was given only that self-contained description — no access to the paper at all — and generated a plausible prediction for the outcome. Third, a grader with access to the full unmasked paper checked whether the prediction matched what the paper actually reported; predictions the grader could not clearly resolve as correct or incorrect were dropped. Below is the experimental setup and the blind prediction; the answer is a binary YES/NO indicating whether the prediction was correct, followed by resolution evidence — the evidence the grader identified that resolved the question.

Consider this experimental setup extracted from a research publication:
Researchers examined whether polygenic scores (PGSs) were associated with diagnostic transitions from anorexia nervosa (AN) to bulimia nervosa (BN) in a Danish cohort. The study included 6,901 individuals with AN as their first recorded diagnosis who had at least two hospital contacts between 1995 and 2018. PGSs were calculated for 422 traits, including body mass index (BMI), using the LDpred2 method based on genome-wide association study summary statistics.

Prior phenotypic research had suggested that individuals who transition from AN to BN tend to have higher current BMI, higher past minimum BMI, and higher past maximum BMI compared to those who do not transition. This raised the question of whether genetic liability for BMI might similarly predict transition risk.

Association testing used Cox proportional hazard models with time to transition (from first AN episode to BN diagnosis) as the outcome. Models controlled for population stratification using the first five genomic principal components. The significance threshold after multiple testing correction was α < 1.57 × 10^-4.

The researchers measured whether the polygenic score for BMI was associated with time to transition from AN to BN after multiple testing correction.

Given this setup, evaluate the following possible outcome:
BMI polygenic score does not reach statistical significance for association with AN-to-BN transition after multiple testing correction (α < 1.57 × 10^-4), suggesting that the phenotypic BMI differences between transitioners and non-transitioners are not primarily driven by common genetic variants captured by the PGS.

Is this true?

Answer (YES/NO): YES